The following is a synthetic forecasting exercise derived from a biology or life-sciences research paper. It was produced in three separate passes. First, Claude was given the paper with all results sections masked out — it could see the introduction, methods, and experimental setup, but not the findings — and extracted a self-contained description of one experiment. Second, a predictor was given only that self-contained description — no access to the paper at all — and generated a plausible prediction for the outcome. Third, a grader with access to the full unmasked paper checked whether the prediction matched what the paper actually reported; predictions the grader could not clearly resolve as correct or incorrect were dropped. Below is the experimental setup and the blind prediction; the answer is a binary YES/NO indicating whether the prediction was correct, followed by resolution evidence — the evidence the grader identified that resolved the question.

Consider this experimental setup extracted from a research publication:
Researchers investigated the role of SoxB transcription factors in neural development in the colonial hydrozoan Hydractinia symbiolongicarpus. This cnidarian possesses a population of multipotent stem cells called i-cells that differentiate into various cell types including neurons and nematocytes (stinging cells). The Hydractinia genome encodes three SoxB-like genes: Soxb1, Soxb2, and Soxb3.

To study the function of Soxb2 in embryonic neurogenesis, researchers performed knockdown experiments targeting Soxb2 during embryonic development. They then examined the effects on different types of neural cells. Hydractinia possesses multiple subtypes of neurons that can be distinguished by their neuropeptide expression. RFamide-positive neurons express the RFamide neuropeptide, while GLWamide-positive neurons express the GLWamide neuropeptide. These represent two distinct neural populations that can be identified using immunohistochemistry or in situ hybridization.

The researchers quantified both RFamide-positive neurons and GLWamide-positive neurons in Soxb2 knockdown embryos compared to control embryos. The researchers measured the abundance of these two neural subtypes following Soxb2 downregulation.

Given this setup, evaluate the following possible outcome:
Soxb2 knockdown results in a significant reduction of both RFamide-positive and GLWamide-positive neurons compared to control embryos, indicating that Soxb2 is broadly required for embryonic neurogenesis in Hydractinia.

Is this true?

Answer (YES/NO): NO